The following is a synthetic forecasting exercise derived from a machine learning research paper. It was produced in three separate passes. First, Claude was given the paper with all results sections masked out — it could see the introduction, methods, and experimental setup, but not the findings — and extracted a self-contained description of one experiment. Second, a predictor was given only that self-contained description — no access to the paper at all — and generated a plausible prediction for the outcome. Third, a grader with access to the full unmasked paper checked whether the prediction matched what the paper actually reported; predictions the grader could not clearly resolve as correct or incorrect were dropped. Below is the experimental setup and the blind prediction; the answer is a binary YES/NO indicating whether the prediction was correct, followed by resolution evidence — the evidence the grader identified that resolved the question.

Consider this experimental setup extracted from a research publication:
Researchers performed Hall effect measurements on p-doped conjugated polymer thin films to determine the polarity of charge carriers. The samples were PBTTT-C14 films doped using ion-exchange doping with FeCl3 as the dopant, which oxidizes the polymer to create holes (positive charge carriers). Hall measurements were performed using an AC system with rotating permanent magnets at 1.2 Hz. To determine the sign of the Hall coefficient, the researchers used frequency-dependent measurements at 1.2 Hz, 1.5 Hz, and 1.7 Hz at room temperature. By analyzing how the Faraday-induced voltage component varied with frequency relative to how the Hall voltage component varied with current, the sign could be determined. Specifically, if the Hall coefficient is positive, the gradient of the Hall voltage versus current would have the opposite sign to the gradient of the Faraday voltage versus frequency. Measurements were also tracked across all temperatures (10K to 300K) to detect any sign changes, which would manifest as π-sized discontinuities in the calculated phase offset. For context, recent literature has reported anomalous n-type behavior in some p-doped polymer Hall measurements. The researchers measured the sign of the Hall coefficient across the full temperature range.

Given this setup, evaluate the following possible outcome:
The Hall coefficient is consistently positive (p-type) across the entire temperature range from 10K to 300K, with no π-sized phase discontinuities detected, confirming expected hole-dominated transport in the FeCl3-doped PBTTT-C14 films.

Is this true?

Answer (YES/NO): YES